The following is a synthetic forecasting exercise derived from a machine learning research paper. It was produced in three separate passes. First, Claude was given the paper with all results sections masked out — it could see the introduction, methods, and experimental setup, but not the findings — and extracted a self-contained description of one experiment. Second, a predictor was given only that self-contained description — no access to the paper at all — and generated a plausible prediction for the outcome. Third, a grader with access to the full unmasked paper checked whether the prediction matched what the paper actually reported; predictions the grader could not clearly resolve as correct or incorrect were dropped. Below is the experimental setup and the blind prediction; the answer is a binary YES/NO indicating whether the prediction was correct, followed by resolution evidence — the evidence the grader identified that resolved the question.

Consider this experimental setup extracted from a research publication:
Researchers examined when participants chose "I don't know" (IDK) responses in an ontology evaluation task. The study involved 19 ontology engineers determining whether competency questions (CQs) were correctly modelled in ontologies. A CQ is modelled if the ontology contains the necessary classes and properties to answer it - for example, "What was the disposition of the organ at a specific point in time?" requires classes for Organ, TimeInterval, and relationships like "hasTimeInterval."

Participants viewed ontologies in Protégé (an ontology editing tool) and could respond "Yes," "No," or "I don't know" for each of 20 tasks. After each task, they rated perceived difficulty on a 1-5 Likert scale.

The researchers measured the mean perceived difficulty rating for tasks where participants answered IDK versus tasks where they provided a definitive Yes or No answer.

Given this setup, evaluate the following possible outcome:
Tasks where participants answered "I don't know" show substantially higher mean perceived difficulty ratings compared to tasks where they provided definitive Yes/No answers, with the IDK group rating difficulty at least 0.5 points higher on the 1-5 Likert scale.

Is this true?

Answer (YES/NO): YES